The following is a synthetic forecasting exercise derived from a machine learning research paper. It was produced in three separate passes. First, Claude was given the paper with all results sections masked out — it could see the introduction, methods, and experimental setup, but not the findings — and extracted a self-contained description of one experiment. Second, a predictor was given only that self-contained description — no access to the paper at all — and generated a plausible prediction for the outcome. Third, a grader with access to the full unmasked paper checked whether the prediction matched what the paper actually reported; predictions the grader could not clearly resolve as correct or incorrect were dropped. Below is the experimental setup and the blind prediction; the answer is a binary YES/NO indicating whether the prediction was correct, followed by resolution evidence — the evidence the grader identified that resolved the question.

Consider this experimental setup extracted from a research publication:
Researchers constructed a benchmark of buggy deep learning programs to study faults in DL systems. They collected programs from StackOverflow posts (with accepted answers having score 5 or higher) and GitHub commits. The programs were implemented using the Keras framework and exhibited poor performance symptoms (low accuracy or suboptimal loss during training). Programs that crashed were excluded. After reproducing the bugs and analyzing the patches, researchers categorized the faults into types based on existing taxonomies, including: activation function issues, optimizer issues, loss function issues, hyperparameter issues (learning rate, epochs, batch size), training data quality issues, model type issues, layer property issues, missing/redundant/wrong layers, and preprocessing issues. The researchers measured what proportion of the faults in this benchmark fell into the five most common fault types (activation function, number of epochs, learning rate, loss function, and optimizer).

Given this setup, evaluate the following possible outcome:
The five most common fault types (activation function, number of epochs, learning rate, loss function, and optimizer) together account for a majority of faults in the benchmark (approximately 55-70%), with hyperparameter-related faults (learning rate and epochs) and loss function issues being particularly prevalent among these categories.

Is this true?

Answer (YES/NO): NO